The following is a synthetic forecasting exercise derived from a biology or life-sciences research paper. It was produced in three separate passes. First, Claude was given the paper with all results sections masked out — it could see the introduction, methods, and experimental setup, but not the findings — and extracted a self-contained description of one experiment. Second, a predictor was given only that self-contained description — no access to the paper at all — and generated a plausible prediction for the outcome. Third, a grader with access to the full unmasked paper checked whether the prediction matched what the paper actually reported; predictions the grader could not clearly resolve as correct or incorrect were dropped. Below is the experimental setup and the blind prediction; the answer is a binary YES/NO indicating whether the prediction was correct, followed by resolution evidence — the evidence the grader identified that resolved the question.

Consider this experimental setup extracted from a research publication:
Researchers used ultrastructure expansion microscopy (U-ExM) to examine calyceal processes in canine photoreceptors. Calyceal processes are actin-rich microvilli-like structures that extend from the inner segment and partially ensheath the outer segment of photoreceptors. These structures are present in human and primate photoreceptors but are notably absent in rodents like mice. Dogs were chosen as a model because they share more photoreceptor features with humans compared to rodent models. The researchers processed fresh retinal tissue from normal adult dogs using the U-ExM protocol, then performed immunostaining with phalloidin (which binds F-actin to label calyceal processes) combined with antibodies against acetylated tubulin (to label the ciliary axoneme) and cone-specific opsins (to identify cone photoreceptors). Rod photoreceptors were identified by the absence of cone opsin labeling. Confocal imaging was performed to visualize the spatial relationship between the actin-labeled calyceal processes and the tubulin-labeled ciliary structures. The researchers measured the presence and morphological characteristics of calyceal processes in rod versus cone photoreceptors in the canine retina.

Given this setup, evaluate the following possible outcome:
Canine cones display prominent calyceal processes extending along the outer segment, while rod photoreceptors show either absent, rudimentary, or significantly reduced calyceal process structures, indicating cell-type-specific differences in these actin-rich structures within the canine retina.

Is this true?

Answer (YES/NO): YES